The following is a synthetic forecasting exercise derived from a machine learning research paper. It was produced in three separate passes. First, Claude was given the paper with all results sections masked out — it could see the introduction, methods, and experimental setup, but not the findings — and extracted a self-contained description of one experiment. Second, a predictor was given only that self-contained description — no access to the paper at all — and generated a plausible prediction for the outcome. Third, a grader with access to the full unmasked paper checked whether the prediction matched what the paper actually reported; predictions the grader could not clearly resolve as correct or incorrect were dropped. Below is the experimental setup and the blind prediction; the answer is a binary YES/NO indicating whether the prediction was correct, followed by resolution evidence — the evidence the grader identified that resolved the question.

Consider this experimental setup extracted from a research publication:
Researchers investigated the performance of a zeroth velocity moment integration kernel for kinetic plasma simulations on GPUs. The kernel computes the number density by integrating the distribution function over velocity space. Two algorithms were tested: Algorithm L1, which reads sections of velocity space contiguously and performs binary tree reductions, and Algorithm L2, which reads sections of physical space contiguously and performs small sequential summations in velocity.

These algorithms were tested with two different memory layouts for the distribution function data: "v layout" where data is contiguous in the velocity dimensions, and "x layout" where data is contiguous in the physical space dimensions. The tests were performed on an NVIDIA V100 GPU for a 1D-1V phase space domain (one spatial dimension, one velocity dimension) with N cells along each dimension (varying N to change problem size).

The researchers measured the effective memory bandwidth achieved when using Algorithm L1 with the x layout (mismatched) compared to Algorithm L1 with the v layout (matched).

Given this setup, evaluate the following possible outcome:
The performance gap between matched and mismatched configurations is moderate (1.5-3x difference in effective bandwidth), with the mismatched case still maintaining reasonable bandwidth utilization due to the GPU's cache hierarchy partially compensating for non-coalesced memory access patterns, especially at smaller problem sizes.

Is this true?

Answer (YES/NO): NO